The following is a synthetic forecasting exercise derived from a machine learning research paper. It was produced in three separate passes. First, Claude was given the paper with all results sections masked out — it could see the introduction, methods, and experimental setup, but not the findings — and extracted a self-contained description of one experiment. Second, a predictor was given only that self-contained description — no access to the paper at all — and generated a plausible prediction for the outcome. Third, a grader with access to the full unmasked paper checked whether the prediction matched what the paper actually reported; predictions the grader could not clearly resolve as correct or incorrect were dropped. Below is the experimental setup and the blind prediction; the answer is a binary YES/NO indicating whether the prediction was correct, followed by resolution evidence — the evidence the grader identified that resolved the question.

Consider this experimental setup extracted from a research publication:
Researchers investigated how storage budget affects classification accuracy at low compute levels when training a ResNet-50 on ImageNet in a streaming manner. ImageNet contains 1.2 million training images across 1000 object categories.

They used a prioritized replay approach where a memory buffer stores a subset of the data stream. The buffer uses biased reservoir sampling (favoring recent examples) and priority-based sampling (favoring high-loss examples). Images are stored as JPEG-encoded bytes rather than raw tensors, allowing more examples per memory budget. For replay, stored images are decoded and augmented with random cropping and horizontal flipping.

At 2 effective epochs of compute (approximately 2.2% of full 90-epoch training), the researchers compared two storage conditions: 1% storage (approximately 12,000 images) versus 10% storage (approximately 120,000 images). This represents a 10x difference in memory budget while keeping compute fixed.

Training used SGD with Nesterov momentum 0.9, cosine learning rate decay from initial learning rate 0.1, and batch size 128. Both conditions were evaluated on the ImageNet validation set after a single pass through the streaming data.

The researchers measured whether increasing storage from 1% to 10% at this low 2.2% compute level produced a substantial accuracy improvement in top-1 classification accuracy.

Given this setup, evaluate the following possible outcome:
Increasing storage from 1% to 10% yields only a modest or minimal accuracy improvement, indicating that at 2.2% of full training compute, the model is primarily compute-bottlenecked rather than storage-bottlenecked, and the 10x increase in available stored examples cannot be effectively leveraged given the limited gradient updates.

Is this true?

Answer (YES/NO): YES